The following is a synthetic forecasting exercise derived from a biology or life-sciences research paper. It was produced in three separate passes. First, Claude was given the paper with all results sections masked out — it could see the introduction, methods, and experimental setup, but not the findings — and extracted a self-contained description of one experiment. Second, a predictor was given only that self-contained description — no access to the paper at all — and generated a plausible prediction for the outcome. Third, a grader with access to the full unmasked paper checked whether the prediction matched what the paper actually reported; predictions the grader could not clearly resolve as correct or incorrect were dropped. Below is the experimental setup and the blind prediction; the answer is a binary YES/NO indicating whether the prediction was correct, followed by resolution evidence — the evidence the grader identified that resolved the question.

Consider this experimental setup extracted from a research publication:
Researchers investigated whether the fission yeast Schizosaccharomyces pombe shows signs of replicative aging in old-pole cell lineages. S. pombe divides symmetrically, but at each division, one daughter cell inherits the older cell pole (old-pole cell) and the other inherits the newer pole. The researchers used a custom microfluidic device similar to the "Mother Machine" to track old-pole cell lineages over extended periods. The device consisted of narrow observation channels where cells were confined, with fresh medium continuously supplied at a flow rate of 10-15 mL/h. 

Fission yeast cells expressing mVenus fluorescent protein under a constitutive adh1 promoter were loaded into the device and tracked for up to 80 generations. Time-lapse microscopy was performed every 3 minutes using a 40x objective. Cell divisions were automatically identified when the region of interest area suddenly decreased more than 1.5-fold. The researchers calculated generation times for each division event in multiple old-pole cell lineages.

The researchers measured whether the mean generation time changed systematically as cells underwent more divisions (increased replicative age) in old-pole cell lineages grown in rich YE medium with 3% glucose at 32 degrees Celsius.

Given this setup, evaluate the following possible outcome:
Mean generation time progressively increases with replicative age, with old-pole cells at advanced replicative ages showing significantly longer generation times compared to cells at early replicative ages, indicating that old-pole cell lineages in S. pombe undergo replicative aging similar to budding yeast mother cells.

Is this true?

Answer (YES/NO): NO